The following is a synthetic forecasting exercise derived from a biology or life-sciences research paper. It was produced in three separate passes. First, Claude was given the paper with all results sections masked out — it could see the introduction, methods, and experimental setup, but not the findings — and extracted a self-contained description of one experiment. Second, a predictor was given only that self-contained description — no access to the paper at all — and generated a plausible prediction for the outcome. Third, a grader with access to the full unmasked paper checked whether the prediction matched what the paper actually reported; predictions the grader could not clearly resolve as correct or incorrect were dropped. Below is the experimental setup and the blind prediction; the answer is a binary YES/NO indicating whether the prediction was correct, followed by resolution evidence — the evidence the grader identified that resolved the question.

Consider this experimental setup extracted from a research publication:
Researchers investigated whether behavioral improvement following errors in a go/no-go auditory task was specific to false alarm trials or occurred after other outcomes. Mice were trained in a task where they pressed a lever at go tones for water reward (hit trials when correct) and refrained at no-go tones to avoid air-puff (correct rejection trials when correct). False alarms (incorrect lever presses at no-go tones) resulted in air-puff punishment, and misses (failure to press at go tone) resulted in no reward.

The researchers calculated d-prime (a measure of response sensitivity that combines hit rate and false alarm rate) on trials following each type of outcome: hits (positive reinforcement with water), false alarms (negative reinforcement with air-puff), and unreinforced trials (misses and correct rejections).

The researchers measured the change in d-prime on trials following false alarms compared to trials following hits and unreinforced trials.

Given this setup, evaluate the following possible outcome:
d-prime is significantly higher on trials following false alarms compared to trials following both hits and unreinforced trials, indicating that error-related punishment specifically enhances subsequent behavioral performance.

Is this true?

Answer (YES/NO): YES